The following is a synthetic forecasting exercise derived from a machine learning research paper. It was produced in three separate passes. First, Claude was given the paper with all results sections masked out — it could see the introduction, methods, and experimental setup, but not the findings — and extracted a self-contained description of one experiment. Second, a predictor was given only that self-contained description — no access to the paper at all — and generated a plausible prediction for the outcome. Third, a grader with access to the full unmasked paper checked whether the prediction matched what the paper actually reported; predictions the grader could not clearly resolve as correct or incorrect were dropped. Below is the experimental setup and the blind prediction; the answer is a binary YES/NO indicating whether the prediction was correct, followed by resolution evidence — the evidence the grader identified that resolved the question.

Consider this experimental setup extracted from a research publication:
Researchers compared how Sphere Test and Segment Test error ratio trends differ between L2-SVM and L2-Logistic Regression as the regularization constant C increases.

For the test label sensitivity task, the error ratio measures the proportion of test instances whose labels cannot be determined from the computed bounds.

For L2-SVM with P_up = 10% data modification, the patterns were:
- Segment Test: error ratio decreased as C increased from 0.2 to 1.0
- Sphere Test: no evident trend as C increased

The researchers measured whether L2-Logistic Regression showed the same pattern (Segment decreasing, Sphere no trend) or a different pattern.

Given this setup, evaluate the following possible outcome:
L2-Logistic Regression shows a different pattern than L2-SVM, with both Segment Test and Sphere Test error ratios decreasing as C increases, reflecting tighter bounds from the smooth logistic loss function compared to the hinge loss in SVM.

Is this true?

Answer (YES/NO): YES